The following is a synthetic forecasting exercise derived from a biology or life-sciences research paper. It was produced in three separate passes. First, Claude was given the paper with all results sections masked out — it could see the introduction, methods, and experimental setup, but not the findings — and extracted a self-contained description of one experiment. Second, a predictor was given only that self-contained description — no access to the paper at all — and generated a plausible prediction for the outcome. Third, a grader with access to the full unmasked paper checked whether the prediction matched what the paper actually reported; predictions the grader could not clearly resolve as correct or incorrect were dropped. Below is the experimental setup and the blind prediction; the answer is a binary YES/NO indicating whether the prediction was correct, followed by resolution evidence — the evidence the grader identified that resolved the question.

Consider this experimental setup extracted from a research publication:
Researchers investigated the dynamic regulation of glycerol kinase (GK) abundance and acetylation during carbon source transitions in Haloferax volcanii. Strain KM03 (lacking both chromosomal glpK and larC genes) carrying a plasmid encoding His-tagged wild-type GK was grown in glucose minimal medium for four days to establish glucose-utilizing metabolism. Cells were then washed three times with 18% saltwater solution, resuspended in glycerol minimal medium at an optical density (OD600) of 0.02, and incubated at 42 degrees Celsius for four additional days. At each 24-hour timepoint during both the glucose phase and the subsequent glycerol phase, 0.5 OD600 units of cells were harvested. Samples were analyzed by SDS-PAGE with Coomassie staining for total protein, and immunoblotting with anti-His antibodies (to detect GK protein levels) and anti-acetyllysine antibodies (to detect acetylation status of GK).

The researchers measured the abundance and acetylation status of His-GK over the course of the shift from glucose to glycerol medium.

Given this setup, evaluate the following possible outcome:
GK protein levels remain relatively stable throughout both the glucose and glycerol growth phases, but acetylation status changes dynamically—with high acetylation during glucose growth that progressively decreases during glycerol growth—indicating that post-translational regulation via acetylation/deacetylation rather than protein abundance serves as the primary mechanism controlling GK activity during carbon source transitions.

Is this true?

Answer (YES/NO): NO